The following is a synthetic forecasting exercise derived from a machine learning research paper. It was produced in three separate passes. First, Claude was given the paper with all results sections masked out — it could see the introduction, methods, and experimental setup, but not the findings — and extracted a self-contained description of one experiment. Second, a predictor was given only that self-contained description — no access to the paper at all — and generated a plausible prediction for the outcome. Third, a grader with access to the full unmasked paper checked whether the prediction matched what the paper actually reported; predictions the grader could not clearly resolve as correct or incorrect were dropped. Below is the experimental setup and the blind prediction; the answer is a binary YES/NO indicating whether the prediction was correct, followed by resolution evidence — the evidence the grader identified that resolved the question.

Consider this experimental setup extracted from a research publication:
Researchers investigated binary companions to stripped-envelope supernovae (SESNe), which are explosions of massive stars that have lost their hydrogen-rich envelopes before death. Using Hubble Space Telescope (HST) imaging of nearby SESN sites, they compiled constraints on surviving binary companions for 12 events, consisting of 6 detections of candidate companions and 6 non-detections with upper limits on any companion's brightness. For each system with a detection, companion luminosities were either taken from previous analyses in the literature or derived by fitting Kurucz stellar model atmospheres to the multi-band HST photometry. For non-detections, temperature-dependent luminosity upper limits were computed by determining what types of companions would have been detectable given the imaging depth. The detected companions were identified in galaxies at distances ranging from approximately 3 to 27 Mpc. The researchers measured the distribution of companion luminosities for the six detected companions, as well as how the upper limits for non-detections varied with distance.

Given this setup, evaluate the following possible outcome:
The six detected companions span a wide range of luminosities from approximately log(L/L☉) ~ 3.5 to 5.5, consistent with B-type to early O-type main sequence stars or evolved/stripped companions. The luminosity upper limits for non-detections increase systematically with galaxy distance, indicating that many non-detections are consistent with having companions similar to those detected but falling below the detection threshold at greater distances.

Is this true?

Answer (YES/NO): NO